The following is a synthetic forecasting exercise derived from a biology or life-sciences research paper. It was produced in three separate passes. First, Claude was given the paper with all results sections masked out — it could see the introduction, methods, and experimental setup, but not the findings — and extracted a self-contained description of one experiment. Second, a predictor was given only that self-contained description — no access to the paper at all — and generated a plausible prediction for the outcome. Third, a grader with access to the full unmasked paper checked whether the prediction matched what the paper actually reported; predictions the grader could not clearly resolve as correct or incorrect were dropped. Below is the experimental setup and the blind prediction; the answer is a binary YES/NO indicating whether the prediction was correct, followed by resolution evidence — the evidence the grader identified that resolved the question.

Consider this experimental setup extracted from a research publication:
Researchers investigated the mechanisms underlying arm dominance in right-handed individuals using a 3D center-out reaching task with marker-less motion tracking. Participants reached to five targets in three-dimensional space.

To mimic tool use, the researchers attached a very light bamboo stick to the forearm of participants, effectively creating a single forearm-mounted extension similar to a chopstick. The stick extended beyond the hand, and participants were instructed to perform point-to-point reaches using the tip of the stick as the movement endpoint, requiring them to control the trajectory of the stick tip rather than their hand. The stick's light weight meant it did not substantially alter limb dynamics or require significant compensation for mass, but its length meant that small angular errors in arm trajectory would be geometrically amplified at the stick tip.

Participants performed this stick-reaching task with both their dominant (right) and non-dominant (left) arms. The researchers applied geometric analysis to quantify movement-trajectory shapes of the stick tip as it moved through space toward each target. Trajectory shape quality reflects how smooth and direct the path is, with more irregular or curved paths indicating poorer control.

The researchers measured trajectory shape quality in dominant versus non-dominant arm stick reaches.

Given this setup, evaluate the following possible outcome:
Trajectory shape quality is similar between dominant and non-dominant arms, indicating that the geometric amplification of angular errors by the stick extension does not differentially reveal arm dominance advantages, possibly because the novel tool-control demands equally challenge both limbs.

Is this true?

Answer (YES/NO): NO